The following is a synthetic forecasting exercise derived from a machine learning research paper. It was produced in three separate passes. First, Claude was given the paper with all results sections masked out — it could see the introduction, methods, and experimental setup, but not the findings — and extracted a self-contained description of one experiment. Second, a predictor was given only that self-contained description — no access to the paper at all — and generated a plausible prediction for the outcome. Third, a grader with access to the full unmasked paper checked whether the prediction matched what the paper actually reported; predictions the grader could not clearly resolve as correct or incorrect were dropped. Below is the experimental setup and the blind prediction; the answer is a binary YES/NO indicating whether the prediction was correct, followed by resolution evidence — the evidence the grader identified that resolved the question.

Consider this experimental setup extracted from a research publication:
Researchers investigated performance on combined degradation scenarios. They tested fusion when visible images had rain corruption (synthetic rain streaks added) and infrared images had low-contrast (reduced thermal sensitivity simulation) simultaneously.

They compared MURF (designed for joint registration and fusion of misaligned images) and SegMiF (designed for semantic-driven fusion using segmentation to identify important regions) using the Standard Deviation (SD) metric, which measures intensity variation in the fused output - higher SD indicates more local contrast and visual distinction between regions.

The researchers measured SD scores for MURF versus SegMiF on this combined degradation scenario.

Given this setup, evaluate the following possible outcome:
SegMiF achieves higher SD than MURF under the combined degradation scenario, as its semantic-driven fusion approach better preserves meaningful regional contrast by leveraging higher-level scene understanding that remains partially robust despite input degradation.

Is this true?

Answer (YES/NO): YES